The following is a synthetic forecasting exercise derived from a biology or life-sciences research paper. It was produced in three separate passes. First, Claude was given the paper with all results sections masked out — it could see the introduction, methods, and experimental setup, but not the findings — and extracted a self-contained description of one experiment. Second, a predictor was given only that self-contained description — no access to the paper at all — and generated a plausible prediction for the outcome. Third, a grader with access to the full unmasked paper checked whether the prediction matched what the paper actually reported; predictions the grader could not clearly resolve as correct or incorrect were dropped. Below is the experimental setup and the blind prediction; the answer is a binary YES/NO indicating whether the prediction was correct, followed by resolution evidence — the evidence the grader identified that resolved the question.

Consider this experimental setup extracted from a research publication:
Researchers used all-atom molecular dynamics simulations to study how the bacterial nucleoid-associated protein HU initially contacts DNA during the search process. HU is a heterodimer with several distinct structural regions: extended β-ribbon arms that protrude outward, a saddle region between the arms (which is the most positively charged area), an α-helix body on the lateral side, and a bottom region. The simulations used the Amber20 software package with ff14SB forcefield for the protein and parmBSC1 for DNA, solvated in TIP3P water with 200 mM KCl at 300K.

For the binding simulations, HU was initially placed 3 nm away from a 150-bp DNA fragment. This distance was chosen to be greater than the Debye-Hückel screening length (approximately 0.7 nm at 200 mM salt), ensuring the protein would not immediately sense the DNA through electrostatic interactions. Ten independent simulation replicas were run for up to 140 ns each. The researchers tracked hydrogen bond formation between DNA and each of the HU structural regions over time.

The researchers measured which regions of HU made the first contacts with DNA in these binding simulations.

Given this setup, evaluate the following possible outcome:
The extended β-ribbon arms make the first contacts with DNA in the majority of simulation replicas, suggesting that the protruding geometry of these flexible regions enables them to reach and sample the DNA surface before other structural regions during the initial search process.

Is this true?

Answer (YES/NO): NO